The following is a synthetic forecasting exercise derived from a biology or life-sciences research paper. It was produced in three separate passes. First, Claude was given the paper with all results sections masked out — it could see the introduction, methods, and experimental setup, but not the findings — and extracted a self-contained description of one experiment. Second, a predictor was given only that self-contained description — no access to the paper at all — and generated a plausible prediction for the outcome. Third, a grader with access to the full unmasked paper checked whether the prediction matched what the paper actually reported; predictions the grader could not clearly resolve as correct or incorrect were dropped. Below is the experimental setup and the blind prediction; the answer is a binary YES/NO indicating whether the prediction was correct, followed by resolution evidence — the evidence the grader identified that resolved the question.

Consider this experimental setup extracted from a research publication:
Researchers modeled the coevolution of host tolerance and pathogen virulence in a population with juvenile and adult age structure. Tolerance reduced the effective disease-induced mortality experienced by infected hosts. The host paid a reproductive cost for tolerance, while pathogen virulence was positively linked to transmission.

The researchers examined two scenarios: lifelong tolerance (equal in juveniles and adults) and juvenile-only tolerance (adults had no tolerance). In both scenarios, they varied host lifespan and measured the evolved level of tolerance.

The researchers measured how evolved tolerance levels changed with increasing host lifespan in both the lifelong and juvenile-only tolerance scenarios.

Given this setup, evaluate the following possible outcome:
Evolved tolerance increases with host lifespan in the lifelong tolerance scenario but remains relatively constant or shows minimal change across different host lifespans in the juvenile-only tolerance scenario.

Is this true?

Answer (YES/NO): NO